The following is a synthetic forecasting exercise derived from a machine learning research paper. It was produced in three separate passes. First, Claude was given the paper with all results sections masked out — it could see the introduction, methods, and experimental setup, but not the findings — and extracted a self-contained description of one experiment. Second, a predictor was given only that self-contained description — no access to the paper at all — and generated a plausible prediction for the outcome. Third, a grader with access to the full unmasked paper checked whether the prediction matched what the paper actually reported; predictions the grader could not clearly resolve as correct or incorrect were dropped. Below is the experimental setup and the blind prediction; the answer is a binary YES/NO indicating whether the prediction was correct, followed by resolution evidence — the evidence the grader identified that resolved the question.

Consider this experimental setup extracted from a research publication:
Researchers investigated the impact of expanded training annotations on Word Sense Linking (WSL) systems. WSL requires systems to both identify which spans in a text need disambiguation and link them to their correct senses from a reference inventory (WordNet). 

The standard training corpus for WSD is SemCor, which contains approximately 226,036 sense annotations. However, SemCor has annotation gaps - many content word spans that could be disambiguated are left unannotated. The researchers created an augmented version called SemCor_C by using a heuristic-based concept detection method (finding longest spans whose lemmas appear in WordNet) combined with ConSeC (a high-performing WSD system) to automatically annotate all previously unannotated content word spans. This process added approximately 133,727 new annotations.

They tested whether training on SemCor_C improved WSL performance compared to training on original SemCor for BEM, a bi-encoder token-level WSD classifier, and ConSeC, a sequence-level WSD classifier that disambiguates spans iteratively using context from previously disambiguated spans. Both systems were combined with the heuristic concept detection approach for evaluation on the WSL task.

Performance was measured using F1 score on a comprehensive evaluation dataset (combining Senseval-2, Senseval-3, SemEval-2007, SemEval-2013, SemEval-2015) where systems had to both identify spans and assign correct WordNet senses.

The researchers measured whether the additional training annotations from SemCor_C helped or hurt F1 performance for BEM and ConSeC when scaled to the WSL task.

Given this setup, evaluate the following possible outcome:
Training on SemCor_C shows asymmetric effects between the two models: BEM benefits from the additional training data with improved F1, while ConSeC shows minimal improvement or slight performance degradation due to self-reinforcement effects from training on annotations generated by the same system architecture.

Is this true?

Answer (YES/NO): NO